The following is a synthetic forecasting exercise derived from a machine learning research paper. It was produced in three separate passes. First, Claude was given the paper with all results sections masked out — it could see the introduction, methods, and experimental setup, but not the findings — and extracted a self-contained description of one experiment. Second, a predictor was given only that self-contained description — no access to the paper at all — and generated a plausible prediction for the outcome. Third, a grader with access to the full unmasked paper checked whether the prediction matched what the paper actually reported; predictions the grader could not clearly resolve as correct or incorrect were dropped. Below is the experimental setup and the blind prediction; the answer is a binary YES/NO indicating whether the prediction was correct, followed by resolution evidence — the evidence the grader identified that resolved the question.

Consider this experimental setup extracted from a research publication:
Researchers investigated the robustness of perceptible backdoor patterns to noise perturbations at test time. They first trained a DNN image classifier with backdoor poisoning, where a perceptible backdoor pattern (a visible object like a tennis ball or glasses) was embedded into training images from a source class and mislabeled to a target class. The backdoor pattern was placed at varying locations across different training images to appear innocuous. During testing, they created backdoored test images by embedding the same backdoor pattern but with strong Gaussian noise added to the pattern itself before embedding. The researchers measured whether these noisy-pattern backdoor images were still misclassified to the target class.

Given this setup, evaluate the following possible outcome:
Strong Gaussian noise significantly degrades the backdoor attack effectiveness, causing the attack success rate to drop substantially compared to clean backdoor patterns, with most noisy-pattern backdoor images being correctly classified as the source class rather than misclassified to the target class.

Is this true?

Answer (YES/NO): NO